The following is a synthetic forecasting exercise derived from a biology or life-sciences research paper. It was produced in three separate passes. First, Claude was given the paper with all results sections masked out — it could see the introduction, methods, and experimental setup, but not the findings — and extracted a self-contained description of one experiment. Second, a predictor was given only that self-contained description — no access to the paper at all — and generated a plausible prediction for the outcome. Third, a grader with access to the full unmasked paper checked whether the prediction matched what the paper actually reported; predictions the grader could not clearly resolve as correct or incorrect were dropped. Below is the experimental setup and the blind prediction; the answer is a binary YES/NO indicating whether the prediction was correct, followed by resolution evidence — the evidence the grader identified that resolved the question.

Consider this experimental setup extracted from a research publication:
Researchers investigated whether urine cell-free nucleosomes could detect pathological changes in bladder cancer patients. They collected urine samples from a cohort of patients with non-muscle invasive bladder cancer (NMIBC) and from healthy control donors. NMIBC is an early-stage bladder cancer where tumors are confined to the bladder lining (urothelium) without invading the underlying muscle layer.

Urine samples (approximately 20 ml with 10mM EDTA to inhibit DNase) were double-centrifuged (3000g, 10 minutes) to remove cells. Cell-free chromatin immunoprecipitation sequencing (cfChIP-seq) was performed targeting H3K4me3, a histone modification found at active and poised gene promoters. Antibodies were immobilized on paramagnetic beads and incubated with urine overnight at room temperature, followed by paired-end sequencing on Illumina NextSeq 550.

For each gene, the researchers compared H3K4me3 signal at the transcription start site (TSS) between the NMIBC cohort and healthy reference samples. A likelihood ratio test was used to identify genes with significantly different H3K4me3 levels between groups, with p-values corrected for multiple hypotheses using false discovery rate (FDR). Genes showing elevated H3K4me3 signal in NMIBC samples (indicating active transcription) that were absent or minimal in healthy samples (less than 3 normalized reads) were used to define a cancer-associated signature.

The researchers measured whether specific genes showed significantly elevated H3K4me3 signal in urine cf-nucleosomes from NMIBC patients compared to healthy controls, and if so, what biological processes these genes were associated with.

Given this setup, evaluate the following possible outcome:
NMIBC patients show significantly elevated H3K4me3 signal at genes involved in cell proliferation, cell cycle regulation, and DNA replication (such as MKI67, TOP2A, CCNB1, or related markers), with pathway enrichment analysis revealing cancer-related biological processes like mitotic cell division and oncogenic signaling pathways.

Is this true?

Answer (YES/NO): NO